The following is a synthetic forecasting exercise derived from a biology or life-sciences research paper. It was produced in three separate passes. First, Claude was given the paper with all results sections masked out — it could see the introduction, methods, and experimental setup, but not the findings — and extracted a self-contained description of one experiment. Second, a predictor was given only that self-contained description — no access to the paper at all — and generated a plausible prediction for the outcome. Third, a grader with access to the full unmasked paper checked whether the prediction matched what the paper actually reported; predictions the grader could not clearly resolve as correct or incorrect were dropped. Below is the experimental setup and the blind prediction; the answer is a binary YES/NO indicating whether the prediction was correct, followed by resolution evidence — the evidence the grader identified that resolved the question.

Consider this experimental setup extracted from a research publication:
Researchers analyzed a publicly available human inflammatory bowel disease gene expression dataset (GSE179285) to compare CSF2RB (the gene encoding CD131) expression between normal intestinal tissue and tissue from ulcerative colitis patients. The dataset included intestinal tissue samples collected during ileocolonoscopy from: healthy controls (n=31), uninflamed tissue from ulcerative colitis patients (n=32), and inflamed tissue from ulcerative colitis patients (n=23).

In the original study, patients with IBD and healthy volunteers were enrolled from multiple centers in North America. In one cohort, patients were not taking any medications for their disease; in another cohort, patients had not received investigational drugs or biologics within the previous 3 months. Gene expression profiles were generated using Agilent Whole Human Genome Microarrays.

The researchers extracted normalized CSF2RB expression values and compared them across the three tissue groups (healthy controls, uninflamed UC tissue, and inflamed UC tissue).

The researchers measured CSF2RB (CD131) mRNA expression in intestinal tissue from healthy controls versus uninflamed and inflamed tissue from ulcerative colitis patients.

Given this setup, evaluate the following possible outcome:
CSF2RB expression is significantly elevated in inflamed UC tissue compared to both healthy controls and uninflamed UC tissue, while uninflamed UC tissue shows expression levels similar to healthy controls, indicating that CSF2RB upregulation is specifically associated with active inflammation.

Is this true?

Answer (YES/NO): YES